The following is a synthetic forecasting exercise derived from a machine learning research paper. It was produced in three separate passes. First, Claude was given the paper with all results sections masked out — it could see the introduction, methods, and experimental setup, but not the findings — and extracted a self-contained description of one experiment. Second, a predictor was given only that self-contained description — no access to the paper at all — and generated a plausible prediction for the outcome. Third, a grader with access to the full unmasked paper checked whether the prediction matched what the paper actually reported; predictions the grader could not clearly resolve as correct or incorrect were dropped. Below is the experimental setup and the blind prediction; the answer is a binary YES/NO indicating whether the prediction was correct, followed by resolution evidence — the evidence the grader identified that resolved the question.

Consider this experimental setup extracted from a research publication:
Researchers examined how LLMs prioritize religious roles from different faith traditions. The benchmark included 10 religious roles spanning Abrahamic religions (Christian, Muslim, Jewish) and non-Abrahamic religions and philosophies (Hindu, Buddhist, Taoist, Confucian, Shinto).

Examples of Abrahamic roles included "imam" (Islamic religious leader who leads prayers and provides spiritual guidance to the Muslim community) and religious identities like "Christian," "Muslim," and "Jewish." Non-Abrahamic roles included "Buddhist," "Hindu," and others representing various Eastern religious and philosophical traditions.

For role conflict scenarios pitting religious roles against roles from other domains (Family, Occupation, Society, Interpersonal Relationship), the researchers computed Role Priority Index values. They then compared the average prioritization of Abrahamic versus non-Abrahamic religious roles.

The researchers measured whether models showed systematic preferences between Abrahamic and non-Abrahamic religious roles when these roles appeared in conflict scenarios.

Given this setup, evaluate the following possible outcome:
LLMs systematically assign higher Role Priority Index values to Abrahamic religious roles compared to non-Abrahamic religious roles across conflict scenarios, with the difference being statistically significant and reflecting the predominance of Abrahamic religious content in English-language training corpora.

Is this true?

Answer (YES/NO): NO